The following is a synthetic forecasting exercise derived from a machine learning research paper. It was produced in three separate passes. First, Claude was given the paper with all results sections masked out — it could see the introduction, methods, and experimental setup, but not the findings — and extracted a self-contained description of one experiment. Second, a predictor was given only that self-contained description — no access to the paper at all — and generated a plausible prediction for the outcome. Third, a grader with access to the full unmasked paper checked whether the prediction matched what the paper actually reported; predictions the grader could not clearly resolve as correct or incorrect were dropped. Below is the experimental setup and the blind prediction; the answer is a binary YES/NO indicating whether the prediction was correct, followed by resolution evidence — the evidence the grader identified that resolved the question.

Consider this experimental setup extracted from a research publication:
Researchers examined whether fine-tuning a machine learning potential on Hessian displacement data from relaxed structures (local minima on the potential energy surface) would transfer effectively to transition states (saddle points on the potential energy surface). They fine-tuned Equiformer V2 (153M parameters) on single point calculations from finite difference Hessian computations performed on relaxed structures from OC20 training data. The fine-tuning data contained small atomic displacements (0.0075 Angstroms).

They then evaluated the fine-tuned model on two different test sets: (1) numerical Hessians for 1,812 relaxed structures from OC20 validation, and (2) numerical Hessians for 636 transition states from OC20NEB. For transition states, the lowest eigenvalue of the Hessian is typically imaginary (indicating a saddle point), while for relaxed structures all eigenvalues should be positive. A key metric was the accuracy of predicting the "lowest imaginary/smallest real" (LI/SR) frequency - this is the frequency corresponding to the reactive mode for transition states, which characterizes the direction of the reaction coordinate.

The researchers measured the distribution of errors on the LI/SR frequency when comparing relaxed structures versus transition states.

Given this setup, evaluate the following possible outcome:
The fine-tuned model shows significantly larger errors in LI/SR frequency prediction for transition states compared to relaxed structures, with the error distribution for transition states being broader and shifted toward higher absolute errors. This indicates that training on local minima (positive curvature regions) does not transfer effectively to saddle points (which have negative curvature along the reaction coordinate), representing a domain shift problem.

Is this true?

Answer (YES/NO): YES